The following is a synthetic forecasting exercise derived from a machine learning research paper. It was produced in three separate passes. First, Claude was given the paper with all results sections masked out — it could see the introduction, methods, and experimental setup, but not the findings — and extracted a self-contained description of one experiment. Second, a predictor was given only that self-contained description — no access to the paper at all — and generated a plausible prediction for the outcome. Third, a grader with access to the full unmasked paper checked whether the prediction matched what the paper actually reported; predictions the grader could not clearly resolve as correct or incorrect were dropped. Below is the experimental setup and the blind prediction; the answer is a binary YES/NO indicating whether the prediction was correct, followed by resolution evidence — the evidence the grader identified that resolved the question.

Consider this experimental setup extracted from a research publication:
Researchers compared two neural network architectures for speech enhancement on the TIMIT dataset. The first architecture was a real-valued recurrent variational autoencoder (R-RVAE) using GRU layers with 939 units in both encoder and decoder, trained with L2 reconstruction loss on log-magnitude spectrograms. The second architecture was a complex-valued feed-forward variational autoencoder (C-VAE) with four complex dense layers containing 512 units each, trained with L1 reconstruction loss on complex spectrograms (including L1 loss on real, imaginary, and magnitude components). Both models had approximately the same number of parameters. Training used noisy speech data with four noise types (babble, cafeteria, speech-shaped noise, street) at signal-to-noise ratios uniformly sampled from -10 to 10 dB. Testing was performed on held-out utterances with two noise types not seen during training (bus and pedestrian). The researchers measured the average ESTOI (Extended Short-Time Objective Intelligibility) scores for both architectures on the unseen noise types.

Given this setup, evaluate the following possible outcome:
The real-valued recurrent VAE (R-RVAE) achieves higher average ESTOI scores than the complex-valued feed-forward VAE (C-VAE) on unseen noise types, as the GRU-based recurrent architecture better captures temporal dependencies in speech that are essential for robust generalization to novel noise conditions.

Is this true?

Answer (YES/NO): NO